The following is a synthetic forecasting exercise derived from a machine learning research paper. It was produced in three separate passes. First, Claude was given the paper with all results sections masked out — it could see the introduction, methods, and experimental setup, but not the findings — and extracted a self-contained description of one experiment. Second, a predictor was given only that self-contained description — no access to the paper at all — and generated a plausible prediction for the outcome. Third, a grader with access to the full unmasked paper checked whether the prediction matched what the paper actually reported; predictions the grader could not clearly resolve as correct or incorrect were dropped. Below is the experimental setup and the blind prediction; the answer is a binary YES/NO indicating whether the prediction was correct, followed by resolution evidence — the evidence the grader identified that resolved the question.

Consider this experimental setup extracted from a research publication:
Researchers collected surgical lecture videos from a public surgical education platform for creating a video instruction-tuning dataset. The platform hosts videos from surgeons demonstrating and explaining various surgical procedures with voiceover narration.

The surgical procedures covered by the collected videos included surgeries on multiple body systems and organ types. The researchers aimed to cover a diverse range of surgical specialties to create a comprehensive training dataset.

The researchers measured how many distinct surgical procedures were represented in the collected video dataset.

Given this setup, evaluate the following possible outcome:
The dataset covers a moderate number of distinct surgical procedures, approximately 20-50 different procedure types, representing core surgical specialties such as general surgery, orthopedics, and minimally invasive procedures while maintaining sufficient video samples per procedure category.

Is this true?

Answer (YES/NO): NO